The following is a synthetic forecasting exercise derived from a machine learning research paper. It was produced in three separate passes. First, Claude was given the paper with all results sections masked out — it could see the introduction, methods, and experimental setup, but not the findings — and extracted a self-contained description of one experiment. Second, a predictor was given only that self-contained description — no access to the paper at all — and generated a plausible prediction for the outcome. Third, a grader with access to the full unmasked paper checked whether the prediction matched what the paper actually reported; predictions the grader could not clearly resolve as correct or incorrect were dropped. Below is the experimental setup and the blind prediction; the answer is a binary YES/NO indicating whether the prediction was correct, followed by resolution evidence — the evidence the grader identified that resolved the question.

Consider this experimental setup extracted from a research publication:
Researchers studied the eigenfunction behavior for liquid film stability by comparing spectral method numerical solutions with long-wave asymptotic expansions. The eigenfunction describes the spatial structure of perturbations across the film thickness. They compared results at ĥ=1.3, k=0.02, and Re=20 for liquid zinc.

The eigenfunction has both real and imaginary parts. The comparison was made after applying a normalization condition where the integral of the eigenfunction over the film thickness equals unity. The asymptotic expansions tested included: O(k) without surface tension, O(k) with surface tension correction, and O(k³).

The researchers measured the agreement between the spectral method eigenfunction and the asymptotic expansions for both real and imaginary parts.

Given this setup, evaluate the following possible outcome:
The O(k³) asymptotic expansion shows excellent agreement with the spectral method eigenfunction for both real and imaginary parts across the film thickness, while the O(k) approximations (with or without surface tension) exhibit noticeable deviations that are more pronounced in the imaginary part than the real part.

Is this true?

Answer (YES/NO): NO